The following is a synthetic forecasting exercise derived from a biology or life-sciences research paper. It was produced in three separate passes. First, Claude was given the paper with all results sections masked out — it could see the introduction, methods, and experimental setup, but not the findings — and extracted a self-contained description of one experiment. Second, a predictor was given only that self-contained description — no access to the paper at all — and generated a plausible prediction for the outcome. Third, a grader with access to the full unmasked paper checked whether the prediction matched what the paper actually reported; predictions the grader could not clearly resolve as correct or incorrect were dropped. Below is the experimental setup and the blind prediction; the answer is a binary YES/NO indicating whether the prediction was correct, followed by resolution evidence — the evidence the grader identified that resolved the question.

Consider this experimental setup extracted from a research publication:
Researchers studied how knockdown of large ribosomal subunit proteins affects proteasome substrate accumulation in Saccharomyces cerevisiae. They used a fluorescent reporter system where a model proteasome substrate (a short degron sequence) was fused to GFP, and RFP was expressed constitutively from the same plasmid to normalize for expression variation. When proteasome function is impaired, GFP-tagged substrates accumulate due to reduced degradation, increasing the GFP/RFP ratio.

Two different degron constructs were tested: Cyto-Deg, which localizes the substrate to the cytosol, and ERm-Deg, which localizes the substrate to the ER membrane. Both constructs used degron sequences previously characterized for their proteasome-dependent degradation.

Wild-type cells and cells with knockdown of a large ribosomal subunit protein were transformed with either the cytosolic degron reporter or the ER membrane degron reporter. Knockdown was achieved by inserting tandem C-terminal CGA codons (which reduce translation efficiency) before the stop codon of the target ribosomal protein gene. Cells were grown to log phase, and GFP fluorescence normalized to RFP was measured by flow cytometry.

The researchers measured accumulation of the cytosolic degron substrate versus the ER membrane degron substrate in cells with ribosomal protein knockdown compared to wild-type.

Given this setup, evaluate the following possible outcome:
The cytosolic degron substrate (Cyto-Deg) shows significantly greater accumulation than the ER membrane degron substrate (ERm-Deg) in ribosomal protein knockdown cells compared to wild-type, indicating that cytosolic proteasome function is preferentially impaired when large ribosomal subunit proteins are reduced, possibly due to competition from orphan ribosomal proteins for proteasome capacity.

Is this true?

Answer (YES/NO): NO